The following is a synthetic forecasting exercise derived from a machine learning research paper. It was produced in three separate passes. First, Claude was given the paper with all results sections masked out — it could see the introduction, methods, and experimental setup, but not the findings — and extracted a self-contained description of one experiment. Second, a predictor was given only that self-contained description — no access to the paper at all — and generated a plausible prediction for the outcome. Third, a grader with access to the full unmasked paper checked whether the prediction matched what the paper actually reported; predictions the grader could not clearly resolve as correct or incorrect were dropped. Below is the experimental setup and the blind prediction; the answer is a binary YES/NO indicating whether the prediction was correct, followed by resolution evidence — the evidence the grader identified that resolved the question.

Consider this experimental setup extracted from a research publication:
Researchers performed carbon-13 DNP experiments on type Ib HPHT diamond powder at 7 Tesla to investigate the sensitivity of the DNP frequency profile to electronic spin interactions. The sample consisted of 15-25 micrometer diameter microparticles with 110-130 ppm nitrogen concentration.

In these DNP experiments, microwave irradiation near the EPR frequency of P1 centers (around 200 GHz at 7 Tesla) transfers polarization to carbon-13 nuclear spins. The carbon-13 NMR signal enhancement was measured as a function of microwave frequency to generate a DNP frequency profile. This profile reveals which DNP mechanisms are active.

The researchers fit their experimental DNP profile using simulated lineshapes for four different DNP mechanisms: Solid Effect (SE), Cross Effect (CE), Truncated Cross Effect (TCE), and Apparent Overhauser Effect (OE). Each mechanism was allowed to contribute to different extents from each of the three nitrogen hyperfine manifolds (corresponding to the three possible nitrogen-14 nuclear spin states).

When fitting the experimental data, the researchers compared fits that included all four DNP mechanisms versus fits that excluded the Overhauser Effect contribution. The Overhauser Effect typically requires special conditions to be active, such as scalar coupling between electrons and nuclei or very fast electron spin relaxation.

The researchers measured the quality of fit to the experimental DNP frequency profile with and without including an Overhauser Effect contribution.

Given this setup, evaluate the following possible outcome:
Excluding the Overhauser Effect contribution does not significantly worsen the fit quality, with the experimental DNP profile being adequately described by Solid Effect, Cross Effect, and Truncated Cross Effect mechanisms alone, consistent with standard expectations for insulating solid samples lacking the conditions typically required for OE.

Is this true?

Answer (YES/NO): NO